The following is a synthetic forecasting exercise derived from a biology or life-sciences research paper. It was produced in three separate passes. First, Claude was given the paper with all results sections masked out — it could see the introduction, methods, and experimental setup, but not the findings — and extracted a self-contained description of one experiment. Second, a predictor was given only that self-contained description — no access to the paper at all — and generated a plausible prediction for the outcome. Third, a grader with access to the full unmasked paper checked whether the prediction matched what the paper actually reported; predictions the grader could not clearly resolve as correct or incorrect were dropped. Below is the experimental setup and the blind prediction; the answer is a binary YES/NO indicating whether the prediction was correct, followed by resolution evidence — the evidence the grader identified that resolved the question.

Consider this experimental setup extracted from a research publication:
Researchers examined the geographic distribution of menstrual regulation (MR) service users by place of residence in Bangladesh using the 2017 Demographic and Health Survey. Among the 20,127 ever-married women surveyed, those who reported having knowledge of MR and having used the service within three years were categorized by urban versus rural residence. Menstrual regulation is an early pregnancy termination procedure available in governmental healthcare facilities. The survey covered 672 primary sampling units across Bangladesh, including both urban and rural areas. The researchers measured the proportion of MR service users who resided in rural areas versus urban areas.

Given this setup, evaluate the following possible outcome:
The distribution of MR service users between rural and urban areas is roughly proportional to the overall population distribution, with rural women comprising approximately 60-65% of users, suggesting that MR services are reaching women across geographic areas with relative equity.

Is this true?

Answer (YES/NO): NO